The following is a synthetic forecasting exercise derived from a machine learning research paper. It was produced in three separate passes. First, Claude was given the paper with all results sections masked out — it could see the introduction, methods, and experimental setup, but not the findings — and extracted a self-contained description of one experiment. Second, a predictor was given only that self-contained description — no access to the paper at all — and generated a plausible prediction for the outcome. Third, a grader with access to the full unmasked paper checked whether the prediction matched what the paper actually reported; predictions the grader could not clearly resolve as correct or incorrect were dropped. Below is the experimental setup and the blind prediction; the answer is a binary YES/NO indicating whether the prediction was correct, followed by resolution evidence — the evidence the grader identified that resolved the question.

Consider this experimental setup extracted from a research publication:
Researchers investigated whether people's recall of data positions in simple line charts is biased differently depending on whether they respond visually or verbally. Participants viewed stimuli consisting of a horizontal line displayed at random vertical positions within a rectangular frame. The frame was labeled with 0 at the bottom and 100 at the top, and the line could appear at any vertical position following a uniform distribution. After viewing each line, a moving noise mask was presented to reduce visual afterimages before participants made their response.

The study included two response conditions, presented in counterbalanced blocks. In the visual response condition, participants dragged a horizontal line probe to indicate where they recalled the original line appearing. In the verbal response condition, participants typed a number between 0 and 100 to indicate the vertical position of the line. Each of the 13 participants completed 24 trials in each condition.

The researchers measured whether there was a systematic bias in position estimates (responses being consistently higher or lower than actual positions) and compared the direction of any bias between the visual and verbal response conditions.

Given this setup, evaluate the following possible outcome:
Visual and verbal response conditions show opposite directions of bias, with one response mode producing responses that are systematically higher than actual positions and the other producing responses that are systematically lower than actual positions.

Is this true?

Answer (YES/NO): YES